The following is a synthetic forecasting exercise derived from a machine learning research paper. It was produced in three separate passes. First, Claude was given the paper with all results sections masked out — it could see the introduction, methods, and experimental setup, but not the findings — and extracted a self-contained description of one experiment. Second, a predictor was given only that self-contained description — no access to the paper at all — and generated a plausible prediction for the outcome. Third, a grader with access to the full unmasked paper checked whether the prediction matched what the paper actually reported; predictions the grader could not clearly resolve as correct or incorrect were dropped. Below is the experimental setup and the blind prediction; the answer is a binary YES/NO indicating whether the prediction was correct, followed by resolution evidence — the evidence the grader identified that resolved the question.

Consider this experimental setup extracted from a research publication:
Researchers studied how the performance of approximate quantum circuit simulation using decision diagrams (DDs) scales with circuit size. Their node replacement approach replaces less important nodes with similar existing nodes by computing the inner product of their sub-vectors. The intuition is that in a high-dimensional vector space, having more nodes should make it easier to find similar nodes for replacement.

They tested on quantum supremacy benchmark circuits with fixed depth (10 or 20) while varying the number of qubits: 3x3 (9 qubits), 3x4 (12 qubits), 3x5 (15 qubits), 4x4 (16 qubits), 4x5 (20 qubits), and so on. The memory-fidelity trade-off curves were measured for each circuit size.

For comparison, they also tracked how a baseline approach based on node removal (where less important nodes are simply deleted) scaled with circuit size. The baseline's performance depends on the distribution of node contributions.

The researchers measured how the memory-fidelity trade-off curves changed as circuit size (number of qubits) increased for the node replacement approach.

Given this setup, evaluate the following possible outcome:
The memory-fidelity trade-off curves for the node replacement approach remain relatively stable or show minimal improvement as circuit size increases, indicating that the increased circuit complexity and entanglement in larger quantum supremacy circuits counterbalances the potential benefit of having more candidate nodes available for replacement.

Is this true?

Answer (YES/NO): NO